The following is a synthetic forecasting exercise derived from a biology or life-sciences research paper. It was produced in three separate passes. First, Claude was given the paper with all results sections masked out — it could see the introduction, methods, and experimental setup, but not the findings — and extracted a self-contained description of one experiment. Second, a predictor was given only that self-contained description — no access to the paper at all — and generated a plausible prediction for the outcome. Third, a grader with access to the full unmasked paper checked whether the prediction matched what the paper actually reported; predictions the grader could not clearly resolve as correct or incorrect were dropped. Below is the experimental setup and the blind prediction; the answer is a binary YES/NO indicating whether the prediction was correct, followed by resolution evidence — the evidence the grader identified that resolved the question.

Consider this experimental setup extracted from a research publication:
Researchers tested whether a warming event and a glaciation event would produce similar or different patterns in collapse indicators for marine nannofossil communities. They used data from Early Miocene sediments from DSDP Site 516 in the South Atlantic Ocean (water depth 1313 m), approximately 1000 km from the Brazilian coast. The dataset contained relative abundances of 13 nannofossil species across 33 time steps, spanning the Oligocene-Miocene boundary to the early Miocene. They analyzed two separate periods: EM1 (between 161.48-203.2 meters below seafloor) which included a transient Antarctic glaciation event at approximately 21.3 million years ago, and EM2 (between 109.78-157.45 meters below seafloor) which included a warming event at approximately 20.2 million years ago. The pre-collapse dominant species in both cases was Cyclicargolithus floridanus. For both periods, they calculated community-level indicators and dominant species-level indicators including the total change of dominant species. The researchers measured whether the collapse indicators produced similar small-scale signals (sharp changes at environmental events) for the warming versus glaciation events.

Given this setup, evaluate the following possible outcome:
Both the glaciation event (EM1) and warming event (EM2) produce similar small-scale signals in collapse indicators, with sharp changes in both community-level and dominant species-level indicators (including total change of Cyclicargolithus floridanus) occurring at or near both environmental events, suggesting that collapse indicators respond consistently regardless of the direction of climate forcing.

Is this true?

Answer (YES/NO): NO